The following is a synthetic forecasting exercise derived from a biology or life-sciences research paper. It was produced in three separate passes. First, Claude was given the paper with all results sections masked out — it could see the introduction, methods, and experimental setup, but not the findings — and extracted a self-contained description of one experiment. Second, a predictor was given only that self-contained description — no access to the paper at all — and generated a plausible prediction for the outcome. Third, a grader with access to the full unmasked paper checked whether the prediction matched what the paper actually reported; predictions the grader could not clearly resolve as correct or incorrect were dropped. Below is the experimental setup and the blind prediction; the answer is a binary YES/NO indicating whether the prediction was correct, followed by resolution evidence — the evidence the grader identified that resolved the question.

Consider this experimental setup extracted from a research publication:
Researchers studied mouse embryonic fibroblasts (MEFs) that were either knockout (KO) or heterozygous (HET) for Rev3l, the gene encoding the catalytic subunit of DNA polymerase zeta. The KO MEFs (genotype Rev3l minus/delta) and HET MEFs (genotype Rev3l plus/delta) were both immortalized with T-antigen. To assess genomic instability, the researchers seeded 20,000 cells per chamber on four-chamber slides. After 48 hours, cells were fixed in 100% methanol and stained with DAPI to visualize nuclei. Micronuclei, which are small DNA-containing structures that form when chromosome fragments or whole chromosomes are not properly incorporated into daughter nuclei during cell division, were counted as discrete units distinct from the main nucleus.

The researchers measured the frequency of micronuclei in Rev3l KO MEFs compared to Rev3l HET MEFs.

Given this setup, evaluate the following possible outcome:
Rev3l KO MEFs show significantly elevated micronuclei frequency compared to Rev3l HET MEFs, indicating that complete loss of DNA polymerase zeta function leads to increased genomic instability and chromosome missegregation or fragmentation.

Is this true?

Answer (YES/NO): YES